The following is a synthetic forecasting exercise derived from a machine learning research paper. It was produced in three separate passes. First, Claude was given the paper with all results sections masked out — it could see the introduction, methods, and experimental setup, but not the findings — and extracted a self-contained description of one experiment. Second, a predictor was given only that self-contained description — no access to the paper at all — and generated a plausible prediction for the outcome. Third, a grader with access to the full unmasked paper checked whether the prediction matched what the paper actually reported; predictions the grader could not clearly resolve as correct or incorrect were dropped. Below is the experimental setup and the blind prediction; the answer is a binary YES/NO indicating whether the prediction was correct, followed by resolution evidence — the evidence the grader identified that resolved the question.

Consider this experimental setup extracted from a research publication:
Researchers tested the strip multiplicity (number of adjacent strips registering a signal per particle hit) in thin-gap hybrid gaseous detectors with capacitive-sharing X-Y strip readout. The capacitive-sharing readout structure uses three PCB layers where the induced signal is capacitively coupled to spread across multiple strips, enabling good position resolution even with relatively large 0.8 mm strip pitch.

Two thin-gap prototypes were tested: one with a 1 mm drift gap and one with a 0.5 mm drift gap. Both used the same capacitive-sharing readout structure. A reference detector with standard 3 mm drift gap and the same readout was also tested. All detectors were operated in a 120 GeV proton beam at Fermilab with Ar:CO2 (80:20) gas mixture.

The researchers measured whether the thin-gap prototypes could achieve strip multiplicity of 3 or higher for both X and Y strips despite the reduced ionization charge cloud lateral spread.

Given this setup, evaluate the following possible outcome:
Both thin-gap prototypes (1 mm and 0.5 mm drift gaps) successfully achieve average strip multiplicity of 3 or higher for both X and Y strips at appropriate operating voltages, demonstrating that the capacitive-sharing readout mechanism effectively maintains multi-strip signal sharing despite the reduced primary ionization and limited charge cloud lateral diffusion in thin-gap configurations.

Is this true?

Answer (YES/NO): YES